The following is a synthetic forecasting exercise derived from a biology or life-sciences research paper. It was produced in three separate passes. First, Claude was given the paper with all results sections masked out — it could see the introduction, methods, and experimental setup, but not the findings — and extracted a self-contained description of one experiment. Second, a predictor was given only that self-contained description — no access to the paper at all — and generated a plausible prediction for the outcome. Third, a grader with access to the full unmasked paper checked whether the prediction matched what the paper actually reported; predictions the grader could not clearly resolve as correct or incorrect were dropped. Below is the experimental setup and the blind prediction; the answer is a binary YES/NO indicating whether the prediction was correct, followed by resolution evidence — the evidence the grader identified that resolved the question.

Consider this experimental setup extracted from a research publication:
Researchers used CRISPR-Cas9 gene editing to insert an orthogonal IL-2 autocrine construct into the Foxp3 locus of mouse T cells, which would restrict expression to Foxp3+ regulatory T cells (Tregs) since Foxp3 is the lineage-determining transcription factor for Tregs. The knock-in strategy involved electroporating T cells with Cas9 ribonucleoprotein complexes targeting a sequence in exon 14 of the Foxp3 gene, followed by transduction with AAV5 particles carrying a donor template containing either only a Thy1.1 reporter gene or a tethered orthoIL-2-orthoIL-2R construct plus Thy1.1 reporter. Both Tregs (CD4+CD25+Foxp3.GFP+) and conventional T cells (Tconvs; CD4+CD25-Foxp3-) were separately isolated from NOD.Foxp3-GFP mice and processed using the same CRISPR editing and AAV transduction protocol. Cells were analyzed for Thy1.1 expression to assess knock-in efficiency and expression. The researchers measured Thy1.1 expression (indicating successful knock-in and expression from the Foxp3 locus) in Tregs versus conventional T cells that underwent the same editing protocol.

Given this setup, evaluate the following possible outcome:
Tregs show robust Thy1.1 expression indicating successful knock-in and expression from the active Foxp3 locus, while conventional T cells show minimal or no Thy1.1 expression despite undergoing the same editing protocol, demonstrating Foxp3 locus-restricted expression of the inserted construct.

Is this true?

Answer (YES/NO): YES